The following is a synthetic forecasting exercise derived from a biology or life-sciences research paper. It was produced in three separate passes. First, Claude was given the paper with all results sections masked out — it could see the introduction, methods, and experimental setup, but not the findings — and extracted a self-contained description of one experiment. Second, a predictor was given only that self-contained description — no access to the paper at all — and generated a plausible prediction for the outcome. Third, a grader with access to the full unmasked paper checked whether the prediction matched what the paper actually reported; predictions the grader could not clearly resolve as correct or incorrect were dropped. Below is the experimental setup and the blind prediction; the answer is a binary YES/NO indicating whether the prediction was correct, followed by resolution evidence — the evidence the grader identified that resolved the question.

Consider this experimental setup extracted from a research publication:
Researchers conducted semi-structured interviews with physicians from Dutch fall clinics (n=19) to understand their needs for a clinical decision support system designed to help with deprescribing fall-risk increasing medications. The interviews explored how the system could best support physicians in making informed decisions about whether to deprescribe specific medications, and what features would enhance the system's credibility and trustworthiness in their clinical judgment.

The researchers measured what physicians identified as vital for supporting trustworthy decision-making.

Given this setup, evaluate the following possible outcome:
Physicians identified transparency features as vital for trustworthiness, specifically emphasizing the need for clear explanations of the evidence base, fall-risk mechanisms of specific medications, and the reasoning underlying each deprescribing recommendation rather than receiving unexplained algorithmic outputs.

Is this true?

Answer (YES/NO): NO